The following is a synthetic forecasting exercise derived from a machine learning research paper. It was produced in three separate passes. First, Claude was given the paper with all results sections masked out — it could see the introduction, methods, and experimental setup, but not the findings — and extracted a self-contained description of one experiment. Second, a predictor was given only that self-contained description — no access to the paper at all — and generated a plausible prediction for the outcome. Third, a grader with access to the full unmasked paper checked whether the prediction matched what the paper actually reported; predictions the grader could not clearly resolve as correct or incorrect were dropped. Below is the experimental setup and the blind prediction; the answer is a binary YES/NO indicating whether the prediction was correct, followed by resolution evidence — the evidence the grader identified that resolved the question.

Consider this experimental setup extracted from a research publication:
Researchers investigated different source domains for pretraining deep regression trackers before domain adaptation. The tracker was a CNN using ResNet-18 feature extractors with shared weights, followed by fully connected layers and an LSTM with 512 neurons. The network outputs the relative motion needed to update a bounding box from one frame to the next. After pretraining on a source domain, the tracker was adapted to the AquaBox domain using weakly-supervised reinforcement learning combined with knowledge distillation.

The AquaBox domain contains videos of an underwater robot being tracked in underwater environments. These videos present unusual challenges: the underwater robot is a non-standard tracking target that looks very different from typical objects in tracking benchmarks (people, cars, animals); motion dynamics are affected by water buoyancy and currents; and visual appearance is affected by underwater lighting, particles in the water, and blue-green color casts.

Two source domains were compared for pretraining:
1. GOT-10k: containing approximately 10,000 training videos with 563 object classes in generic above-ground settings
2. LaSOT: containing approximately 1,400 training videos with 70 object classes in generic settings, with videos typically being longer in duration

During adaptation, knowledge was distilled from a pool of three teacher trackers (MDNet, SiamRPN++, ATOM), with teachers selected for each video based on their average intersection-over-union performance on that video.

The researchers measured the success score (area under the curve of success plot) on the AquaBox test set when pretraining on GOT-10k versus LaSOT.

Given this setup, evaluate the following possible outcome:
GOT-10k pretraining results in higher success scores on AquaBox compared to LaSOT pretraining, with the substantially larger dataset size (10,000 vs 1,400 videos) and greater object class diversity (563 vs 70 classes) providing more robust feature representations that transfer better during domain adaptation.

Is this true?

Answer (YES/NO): YES